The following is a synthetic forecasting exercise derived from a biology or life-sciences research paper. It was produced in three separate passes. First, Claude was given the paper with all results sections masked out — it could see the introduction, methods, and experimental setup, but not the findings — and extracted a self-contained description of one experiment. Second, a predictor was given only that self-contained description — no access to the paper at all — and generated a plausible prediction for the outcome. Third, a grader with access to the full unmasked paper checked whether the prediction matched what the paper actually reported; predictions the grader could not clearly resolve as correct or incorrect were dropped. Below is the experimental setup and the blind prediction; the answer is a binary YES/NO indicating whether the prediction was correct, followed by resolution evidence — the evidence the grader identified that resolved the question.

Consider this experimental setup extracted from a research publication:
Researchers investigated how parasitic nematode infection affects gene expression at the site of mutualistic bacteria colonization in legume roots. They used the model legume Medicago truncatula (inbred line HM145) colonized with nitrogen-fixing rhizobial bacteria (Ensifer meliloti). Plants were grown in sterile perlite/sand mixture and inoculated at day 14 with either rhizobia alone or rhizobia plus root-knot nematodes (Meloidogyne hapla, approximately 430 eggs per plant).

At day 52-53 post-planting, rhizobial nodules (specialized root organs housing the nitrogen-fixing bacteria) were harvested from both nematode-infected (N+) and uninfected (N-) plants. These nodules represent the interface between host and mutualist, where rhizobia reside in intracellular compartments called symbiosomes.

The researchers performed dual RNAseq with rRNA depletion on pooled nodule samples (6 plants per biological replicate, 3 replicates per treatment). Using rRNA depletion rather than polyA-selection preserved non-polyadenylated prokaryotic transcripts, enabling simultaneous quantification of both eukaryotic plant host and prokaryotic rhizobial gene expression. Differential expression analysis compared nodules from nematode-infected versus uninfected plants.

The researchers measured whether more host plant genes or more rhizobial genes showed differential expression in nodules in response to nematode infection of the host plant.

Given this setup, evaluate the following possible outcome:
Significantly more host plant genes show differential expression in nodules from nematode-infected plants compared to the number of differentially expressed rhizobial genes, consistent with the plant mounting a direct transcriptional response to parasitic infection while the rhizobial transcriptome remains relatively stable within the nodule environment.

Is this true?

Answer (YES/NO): YES